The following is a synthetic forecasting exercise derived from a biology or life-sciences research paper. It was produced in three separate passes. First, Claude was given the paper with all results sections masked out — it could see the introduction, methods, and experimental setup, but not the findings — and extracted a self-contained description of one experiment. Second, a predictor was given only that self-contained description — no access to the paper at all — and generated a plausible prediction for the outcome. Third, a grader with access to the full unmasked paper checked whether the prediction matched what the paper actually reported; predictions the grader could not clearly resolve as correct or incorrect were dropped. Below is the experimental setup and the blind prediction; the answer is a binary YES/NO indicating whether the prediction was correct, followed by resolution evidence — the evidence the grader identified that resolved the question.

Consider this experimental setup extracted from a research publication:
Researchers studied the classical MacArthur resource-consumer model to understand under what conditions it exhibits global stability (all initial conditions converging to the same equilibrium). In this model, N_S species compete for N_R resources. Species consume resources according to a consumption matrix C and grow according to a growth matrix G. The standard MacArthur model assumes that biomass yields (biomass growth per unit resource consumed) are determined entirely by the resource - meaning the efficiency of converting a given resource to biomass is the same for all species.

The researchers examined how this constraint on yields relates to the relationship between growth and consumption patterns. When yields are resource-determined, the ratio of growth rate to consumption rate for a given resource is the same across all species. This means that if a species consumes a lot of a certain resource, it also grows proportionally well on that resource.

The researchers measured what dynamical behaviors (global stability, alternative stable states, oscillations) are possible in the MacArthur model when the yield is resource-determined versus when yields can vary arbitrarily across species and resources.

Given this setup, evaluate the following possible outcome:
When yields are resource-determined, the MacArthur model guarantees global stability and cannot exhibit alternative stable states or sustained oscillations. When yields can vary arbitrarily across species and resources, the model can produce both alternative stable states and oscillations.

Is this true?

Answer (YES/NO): YES